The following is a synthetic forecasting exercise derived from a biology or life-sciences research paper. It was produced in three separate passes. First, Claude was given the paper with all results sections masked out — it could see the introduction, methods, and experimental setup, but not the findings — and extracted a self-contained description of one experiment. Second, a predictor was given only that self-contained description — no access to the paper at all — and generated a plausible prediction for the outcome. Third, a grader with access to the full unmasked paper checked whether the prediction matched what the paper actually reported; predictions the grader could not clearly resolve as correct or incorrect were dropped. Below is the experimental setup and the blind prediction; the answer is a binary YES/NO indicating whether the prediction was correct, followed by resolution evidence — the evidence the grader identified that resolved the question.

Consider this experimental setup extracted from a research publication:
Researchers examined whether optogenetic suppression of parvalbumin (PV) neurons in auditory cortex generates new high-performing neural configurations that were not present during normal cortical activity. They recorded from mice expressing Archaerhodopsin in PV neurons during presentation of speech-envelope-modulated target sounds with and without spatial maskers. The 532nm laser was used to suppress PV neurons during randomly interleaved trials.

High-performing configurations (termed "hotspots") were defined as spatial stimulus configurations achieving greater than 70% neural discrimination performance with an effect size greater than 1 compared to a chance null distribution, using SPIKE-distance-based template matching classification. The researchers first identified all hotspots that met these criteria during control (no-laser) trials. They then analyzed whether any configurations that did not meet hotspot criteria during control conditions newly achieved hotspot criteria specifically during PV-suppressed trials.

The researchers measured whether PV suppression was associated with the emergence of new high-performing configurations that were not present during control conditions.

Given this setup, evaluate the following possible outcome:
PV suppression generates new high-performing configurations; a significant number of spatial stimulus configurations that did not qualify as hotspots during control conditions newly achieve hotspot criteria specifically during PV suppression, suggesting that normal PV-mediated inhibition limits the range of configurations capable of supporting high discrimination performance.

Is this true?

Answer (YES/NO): NO